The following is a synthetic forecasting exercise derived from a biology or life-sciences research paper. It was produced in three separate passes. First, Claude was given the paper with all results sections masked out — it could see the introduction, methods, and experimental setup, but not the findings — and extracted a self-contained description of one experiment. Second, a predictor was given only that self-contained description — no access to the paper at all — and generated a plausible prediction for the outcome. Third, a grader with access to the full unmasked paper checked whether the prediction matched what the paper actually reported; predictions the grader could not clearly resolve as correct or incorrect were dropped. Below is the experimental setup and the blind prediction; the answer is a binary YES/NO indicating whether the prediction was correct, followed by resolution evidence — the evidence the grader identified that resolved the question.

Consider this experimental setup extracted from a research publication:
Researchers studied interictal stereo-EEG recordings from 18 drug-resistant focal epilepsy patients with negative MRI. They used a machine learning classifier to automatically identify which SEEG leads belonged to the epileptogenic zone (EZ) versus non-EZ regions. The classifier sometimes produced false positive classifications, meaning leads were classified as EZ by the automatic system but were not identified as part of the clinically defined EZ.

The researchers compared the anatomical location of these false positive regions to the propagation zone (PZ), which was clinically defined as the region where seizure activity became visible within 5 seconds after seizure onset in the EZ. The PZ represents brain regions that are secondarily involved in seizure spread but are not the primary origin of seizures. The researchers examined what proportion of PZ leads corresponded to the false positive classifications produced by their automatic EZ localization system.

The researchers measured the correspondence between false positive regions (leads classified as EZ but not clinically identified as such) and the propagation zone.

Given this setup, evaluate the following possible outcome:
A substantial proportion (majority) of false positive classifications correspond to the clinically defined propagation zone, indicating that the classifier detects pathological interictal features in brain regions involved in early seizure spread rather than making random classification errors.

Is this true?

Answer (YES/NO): NO